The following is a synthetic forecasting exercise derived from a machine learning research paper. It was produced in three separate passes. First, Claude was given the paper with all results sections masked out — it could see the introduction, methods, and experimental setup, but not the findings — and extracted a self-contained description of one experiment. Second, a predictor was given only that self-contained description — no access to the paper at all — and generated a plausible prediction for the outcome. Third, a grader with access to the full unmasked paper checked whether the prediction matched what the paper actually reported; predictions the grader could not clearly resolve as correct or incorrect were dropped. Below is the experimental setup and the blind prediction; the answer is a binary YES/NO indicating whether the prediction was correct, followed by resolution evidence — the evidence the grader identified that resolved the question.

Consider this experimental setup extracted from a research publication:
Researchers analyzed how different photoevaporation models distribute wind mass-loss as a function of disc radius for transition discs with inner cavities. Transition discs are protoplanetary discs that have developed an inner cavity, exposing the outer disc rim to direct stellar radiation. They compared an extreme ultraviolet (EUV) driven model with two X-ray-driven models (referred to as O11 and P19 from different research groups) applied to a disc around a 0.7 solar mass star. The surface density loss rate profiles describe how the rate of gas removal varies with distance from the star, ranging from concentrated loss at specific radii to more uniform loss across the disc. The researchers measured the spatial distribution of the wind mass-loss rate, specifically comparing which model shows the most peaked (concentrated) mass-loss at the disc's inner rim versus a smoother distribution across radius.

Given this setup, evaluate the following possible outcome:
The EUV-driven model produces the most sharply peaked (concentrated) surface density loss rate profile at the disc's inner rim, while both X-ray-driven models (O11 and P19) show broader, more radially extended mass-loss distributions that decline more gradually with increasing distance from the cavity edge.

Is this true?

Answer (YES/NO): NO